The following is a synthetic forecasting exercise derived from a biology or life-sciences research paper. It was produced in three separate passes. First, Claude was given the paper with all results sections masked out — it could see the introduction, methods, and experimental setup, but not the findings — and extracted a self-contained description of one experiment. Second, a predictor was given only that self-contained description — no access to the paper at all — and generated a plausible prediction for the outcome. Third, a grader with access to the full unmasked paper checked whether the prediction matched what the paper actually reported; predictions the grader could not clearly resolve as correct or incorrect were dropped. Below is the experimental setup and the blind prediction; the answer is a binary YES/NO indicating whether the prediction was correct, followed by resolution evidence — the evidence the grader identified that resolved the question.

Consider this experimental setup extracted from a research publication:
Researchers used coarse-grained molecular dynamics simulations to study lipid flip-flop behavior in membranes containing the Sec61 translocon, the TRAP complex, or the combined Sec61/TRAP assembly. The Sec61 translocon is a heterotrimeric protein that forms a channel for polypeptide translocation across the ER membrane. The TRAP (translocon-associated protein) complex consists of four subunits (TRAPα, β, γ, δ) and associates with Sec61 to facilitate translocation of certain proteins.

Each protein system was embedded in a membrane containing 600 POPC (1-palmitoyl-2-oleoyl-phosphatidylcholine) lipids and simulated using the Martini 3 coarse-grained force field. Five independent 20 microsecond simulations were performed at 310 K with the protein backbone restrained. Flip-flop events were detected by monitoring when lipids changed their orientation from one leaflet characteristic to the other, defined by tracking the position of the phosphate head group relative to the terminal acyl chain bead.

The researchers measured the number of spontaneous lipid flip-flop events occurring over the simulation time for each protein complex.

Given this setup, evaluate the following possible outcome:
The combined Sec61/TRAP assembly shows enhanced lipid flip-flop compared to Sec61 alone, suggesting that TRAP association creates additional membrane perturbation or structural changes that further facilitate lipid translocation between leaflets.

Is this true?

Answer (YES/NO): NO